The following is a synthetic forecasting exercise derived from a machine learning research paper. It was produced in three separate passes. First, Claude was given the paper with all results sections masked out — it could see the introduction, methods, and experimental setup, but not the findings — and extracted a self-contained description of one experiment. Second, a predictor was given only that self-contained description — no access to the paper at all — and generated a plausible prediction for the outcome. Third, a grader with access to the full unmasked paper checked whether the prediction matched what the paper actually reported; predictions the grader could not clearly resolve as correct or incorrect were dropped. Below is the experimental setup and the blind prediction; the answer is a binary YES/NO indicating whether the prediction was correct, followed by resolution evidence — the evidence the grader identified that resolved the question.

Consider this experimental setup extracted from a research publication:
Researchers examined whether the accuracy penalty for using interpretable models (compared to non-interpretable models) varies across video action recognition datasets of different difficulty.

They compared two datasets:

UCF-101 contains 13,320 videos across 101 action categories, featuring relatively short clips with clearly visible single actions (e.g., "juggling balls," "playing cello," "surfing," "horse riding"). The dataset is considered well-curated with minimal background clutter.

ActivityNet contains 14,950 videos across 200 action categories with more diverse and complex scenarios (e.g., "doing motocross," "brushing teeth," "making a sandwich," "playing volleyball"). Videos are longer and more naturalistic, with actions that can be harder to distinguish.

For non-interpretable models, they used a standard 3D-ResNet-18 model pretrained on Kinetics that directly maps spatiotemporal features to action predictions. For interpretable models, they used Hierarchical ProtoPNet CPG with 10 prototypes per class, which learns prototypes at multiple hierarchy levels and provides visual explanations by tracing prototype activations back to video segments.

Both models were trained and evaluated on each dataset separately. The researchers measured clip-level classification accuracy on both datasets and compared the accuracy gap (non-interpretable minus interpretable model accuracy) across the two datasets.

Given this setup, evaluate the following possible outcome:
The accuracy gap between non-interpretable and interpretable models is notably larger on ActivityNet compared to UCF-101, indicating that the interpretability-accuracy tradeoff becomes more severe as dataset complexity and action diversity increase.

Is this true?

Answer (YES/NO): NO